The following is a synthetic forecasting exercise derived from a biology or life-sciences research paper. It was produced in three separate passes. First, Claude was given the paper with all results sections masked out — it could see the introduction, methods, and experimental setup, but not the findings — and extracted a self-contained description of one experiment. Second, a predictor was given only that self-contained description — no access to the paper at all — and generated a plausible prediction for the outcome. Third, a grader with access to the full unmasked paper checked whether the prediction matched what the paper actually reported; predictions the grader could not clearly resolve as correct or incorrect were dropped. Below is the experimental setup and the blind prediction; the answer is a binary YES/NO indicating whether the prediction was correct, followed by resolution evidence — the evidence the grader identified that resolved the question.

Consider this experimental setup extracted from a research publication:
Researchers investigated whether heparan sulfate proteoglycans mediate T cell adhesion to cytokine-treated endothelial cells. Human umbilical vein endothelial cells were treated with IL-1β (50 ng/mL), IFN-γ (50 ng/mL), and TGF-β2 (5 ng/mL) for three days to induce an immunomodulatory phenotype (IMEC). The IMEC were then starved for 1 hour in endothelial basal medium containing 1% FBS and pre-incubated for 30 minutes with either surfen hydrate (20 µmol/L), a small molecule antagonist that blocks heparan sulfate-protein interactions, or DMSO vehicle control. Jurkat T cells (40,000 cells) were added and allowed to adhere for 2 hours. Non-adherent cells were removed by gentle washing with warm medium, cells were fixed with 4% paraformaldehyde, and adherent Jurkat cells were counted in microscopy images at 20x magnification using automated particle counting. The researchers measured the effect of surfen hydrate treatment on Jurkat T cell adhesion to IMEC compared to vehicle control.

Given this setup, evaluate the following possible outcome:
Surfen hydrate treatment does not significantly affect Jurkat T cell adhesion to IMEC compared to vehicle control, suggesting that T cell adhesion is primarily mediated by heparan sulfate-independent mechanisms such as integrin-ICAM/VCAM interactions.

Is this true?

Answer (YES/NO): NO